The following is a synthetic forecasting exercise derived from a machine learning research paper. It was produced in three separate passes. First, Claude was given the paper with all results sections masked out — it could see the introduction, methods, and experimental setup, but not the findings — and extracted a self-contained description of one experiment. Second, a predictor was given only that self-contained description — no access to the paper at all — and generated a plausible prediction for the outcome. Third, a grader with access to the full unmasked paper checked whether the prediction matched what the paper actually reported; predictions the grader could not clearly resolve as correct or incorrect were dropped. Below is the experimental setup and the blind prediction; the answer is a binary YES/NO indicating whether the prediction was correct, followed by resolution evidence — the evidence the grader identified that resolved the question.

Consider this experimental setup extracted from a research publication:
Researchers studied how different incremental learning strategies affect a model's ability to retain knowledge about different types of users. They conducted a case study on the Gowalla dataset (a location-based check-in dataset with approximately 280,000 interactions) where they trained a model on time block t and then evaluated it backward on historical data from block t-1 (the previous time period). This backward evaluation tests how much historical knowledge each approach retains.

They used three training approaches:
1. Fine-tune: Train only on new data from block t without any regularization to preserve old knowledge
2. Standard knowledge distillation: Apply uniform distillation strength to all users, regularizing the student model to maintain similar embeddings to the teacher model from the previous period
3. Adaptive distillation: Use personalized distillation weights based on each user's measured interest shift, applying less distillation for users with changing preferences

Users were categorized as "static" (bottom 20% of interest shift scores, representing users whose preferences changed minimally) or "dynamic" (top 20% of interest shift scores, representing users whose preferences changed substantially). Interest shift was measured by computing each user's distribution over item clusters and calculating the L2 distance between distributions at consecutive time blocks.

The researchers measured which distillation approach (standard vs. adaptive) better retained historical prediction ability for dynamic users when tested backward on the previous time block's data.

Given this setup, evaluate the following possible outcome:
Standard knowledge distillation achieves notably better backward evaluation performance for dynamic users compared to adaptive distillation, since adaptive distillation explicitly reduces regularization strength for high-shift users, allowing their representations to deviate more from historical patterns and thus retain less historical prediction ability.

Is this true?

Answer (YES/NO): YES